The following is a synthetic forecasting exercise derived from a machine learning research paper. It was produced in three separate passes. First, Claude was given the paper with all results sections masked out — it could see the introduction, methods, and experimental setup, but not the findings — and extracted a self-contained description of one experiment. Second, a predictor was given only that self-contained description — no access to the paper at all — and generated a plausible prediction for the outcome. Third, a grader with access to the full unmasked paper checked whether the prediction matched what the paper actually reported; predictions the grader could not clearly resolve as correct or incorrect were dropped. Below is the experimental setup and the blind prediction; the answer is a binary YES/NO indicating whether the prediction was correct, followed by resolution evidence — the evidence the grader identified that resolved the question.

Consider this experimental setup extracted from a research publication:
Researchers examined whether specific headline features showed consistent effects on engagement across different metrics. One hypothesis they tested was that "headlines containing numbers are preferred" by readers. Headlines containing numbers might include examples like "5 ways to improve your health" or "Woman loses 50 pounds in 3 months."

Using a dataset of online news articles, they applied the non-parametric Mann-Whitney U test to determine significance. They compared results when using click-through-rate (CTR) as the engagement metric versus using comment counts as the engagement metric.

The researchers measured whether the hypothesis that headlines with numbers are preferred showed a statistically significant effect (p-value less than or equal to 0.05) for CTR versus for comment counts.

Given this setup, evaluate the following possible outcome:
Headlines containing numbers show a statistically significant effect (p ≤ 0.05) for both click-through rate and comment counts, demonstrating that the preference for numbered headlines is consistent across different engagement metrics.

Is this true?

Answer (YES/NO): NO